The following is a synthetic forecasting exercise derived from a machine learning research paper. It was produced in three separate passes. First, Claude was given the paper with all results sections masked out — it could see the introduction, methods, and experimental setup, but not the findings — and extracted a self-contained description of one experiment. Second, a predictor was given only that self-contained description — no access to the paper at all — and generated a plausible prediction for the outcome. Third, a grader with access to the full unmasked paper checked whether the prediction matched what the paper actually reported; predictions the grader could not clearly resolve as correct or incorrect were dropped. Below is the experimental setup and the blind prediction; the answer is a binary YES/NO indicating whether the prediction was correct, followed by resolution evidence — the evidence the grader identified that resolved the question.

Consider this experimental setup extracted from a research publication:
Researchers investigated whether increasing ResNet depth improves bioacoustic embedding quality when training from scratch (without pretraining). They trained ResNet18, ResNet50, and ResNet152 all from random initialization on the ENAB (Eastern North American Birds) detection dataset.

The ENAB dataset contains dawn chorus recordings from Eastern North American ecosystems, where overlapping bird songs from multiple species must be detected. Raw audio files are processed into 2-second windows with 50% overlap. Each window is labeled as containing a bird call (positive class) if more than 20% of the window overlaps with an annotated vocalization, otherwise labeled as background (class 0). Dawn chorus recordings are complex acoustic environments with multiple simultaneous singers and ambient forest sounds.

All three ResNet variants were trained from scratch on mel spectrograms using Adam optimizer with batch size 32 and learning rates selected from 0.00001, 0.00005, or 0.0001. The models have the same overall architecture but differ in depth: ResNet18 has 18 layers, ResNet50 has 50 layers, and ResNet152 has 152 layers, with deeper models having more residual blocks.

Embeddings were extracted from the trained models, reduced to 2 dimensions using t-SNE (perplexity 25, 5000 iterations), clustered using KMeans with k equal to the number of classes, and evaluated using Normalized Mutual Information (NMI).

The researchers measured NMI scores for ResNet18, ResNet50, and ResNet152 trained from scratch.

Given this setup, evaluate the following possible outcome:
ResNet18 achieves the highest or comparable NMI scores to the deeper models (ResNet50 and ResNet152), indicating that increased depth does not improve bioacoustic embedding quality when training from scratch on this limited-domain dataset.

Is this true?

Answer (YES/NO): YES